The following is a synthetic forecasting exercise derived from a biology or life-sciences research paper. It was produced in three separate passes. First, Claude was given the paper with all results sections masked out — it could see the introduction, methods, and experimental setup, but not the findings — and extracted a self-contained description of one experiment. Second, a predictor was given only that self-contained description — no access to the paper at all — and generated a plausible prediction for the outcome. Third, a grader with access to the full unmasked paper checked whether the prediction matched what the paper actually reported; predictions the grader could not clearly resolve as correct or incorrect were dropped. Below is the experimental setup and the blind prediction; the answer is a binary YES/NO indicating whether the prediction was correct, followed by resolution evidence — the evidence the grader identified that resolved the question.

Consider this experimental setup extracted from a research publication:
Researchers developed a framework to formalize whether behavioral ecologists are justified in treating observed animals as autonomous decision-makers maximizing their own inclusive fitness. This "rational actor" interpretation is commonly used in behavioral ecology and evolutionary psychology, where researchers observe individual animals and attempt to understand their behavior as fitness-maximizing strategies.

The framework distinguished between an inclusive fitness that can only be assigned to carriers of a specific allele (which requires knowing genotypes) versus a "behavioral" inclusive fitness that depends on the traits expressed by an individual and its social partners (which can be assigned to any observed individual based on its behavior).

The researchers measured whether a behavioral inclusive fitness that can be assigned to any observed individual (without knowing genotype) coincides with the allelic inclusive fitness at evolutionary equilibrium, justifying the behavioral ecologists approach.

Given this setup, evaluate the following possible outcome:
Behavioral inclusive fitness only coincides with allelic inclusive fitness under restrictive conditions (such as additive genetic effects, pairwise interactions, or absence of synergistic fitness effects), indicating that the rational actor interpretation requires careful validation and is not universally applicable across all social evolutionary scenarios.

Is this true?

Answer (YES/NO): NO